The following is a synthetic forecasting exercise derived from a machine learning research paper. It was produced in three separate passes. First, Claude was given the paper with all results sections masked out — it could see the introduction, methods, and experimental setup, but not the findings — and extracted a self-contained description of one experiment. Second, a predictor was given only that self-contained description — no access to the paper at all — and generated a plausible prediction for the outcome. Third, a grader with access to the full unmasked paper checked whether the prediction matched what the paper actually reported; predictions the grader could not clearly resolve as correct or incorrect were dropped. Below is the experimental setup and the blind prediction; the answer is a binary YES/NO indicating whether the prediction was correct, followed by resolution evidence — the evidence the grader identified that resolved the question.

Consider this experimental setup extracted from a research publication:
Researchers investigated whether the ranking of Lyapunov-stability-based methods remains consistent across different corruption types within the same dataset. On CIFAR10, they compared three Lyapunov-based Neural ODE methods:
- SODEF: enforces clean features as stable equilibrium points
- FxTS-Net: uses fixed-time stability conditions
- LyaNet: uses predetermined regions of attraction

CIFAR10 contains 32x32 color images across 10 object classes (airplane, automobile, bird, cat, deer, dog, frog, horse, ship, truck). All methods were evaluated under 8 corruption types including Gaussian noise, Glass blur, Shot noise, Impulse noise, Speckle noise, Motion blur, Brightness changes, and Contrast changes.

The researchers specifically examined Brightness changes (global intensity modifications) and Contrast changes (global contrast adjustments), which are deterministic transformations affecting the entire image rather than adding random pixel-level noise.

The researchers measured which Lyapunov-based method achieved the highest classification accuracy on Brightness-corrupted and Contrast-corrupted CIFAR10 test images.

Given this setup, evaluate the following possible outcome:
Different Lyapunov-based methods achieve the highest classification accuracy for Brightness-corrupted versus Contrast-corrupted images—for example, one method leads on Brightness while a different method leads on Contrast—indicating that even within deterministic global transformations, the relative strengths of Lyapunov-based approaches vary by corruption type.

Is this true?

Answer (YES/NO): NO